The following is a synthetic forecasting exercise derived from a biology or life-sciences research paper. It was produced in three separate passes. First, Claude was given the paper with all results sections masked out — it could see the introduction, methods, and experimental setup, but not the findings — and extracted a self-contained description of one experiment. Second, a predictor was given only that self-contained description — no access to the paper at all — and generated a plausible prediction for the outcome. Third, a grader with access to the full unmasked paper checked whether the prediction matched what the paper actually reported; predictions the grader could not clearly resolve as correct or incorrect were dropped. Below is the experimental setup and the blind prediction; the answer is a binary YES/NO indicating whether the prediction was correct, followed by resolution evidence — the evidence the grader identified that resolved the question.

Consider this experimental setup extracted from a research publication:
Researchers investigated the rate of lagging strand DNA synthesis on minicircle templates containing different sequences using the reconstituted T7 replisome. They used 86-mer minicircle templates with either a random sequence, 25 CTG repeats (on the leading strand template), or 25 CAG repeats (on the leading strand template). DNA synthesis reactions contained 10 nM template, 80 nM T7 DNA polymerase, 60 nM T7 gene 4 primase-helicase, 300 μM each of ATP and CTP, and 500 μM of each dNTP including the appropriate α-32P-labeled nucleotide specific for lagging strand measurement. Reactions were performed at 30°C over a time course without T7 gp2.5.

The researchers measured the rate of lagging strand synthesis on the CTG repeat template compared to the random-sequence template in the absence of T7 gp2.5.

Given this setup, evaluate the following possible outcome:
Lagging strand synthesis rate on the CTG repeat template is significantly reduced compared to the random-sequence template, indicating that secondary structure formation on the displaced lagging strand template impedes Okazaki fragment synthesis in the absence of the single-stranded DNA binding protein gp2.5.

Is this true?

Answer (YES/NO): NO